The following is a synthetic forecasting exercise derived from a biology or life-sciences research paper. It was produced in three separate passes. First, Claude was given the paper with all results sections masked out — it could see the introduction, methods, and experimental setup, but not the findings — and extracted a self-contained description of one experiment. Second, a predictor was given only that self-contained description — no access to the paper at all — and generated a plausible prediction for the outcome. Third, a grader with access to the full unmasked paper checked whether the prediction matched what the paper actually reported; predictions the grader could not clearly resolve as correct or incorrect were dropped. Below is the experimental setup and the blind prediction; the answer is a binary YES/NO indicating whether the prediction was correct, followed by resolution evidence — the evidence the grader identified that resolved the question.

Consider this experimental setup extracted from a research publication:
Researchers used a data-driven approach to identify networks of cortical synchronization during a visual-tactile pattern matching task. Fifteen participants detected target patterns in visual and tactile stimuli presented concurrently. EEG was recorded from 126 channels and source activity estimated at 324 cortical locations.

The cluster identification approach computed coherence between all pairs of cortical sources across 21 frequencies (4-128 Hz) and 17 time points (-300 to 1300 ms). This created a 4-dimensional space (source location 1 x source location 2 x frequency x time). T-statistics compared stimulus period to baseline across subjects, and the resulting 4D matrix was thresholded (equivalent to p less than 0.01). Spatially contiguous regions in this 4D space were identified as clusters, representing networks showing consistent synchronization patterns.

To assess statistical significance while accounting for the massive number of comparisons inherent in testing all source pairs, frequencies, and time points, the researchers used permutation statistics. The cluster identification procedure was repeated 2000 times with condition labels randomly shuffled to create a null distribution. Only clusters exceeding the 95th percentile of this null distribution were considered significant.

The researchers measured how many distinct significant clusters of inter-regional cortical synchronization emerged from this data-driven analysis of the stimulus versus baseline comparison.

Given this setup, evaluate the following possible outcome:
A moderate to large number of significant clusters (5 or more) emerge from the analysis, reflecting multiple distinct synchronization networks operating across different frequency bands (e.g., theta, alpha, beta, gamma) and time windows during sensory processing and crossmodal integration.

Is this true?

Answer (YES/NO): NO